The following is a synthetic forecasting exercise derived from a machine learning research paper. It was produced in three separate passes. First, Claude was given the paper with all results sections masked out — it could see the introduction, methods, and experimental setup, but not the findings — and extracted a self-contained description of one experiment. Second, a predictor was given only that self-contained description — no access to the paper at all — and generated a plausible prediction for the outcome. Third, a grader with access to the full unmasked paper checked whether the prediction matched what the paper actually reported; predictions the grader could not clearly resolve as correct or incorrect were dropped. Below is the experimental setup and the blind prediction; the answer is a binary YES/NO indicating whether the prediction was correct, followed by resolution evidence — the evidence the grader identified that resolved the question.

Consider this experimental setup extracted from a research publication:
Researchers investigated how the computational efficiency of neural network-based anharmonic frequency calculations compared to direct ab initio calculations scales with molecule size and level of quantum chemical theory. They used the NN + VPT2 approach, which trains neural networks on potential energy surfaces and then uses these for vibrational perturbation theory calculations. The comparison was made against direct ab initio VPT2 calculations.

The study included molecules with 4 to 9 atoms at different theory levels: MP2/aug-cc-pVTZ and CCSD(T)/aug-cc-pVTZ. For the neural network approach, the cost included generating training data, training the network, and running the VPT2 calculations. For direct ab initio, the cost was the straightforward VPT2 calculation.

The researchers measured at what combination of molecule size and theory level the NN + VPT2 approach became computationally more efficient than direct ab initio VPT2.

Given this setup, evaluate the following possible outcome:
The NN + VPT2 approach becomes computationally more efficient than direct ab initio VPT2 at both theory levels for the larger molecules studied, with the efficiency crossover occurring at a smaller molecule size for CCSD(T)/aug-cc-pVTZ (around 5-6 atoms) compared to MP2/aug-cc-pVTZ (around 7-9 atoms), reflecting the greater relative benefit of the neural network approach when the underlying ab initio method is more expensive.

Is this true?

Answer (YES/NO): YES